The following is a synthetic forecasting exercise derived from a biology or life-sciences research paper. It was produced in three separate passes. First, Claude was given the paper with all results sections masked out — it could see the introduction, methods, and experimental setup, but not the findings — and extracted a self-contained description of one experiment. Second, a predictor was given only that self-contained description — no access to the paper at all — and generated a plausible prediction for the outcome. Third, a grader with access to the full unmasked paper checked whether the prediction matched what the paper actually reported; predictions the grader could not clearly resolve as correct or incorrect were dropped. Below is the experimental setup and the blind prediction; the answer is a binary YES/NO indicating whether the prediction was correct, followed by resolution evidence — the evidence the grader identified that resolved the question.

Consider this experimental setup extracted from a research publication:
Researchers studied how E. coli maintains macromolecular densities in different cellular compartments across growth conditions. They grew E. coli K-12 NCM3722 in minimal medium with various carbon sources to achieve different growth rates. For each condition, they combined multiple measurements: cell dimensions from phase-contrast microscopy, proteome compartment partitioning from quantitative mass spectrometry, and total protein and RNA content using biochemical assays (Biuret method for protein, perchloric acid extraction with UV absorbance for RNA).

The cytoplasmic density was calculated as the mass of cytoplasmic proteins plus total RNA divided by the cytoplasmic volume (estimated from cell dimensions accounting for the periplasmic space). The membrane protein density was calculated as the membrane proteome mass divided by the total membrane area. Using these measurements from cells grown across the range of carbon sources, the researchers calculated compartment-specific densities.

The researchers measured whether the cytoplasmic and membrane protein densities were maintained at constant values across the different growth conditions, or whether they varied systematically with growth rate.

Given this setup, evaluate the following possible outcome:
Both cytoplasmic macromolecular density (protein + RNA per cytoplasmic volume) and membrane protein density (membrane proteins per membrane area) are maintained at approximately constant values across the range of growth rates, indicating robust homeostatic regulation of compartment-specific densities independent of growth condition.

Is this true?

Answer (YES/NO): NO